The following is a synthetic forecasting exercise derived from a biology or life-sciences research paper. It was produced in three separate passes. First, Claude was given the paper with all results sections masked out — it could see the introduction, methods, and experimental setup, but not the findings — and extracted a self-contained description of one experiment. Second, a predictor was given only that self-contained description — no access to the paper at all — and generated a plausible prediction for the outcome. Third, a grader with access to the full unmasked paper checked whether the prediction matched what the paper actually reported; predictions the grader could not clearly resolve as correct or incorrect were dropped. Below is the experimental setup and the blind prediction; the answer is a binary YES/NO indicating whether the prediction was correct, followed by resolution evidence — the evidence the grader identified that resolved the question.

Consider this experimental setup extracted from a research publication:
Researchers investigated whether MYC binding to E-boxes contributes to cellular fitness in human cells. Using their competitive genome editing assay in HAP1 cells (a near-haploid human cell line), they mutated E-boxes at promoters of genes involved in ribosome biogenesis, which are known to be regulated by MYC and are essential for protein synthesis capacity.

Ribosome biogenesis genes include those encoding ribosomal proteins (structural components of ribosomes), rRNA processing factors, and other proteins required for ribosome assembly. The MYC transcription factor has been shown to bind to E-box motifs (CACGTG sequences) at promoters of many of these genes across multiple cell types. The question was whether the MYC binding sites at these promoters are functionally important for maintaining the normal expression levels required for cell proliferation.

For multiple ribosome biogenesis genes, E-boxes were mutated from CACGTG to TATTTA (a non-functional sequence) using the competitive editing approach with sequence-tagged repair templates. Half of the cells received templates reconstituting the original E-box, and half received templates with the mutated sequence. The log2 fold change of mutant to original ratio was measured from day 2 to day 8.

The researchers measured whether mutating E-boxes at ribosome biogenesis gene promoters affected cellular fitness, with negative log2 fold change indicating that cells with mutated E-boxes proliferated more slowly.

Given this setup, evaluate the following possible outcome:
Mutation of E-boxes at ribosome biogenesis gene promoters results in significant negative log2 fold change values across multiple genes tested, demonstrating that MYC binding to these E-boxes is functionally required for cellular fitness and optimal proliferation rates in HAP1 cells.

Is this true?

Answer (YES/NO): YES